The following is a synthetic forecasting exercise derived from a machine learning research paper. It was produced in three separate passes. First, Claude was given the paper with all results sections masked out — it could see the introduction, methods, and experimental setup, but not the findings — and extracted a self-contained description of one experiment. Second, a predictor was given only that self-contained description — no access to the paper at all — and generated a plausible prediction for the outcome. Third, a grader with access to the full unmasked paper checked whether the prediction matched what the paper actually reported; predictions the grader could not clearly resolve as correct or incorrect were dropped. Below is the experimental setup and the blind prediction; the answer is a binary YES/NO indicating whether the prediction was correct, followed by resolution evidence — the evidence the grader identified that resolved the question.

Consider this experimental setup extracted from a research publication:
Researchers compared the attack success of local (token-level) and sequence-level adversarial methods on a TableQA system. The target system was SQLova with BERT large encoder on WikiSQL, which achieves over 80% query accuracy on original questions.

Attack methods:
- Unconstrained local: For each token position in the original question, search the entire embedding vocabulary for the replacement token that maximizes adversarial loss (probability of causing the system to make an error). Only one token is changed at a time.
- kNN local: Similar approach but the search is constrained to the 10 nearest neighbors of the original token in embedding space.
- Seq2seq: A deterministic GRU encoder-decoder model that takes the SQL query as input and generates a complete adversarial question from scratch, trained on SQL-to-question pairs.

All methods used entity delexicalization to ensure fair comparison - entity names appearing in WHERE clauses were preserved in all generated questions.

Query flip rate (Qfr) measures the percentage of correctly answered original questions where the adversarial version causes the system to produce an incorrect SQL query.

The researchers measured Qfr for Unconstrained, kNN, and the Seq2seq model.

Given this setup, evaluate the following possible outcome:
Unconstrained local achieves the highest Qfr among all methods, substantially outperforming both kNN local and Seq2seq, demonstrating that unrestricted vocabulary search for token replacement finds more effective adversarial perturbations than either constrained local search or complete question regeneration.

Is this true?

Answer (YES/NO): YES